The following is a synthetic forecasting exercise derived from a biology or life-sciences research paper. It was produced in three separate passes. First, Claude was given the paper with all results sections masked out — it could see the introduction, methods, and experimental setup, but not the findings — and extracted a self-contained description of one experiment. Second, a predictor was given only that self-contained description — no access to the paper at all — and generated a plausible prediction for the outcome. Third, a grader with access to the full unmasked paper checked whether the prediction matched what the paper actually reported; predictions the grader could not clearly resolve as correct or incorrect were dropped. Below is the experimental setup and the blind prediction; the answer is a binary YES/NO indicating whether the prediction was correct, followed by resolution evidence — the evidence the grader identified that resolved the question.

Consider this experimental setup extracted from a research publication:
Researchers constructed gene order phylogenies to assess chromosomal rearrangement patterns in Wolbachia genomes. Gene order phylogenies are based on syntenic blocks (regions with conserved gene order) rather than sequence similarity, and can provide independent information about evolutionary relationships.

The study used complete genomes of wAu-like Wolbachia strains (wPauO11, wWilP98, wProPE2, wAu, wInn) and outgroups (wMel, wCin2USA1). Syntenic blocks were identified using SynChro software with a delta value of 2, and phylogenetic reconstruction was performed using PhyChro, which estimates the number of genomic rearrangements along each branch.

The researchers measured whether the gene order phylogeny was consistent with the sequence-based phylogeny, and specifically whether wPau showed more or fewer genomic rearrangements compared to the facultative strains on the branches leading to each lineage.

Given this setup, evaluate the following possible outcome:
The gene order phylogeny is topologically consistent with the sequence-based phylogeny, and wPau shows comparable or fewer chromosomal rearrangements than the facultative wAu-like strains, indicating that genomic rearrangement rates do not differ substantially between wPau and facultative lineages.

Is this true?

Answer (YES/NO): NO